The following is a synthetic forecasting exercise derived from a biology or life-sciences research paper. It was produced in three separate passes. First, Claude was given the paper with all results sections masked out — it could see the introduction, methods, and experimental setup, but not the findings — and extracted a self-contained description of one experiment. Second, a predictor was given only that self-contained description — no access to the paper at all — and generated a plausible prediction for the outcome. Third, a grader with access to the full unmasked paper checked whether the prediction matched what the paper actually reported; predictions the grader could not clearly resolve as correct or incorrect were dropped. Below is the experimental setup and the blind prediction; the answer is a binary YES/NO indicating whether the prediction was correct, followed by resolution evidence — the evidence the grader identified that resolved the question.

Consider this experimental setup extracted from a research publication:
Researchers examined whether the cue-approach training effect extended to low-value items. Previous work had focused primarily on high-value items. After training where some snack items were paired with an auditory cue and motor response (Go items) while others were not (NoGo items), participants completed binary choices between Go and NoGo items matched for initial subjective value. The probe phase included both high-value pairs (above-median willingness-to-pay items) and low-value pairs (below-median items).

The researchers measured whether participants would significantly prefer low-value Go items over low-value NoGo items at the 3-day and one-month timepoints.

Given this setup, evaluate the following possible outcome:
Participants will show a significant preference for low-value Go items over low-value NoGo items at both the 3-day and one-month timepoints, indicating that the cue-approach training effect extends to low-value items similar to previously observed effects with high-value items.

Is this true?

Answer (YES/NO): NO